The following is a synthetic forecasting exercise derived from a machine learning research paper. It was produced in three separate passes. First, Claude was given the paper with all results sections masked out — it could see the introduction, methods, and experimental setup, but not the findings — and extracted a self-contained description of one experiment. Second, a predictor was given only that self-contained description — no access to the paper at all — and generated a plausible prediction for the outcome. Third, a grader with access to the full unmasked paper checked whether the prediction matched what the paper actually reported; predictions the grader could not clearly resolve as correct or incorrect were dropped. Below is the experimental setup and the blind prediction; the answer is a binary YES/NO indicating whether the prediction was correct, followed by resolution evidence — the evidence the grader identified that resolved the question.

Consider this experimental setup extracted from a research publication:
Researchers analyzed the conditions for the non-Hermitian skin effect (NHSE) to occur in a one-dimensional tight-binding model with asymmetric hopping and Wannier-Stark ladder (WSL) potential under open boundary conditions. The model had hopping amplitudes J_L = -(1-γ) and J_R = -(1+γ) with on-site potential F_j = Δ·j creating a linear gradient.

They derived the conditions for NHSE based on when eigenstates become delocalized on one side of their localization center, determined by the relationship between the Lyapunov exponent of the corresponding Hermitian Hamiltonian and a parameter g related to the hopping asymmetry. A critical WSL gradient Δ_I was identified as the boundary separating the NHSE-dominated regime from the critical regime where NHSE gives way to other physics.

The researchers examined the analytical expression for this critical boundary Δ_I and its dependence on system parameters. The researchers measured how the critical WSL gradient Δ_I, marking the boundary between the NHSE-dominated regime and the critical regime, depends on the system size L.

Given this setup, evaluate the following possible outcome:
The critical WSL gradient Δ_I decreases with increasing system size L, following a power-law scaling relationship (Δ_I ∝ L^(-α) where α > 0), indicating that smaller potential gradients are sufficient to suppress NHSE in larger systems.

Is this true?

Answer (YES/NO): YES